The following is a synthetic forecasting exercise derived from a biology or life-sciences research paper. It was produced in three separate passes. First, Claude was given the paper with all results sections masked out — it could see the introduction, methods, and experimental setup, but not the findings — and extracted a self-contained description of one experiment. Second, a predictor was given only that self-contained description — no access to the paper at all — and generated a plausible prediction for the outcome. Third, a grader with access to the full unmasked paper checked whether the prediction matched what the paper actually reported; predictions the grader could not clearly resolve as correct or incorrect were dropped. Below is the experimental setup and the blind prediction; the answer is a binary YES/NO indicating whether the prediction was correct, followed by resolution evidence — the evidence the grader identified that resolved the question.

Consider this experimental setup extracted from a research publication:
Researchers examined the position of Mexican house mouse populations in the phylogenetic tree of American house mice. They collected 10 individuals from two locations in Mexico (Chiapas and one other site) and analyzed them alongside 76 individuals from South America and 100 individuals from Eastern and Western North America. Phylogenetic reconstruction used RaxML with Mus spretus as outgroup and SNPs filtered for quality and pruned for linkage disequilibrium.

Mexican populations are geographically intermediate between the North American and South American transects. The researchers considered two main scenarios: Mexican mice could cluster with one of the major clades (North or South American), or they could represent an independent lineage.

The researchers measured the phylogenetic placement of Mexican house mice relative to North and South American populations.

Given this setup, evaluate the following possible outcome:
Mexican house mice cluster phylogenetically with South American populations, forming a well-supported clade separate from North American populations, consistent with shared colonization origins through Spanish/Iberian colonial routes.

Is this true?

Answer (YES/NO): YES